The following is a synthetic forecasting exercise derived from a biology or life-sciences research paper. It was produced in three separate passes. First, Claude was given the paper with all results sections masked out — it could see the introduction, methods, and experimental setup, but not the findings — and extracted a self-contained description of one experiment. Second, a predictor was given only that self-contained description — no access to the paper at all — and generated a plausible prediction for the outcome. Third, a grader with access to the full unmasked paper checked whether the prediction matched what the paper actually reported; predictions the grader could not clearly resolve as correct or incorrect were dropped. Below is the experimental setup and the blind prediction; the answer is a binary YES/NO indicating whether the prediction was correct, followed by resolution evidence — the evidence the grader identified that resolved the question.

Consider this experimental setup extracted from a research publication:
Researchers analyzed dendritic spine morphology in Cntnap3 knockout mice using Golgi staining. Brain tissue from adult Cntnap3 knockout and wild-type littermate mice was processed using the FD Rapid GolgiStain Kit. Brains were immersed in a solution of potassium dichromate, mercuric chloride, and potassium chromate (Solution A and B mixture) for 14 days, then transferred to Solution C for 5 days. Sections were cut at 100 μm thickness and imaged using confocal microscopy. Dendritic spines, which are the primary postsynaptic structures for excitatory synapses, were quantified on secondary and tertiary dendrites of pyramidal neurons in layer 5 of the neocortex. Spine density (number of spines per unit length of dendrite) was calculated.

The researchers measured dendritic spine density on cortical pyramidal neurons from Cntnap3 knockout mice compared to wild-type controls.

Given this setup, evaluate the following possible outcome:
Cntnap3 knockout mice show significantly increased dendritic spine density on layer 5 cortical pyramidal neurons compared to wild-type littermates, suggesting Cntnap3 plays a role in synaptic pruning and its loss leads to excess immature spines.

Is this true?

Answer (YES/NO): NO